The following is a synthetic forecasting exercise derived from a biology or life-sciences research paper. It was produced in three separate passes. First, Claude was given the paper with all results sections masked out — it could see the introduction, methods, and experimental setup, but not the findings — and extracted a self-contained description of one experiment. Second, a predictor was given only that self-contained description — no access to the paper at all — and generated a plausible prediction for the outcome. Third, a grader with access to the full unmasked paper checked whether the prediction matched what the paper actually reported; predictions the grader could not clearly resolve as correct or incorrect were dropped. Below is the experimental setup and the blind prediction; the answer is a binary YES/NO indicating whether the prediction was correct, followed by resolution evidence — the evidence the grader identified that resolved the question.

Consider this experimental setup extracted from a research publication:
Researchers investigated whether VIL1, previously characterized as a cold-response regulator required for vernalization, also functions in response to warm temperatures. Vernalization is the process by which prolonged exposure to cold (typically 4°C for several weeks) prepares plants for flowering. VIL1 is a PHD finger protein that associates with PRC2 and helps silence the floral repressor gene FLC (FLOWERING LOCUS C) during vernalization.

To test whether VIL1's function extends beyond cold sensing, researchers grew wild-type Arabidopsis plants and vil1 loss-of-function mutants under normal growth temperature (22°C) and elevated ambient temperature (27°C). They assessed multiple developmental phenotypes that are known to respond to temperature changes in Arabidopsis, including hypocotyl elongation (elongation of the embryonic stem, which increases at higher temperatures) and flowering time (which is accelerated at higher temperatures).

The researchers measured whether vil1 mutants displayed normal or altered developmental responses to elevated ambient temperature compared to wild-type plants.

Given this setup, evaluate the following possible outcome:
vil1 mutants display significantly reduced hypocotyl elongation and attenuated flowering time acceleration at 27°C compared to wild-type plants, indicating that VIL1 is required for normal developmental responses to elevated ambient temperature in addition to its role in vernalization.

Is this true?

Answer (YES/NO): YES